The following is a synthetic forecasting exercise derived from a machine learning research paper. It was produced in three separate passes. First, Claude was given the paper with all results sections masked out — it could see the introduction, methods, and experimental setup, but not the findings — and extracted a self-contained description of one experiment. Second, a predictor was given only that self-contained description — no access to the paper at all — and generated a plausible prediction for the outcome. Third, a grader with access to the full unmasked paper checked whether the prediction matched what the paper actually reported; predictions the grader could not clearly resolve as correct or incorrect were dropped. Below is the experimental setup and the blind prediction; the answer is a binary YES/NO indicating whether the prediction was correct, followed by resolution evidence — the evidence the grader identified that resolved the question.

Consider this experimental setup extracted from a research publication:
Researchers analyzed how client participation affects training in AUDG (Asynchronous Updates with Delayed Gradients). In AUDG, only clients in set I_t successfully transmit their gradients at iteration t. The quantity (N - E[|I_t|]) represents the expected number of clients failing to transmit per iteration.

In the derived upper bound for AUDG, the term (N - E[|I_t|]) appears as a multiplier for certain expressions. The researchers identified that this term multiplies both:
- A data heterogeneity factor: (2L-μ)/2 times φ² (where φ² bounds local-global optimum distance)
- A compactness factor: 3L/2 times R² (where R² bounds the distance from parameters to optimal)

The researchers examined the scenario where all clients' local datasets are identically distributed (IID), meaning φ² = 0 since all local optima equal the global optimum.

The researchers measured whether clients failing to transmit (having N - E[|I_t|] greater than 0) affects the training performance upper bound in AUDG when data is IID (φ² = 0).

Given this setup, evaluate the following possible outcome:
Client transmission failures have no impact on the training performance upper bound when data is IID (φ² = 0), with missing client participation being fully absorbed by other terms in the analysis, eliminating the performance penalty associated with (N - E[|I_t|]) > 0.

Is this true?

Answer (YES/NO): NO